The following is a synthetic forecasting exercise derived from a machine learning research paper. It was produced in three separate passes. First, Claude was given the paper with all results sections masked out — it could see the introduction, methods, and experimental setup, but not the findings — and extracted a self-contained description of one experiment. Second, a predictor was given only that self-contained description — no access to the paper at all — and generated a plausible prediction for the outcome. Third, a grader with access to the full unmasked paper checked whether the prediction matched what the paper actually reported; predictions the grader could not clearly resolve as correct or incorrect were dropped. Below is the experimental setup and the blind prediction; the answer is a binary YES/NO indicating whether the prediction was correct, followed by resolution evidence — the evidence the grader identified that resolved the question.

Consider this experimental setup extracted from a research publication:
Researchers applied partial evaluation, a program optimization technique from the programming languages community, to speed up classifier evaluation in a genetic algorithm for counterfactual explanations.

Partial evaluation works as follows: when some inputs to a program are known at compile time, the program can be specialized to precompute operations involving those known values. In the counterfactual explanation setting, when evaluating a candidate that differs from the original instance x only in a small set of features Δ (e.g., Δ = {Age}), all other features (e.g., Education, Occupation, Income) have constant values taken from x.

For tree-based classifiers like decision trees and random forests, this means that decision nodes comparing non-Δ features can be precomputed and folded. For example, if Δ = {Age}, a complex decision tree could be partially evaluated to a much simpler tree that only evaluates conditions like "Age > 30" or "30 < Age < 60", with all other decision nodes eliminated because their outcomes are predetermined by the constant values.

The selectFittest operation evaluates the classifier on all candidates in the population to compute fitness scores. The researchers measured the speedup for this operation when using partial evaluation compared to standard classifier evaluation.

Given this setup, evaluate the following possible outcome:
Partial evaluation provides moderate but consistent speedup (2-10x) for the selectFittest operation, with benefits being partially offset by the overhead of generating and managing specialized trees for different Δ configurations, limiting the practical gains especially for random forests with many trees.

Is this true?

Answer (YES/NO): NO